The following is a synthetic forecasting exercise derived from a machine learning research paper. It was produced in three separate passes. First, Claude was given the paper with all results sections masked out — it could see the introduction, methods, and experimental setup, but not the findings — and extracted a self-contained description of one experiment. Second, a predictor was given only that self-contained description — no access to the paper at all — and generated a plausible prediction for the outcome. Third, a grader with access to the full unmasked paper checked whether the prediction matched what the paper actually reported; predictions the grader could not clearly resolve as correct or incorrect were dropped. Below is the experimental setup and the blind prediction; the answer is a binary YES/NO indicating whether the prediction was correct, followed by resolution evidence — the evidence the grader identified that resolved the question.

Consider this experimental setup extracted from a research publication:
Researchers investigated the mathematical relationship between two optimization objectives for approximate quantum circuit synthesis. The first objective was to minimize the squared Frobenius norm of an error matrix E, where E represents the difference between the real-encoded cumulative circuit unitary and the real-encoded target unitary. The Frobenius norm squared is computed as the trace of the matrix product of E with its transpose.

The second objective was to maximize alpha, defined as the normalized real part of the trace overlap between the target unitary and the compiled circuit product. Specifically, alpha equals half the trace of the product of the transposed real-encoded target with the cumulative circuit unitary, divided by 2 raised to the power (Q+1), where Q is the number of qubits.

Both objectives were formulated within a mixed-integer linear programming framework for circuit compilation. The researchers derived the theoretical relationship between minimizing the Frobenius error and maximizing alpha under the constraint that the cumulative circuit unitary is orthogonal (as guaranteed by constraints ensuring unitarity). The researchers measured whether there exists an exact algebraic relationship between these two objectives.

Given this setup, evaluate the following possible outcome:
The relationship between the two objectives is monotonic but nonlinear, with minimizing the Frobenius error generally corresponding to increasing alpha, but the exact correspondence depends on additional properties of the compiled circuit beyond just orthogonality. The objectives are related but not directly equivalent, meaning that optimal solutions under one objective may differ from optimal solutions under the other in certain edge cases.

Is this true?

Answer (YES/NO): NO